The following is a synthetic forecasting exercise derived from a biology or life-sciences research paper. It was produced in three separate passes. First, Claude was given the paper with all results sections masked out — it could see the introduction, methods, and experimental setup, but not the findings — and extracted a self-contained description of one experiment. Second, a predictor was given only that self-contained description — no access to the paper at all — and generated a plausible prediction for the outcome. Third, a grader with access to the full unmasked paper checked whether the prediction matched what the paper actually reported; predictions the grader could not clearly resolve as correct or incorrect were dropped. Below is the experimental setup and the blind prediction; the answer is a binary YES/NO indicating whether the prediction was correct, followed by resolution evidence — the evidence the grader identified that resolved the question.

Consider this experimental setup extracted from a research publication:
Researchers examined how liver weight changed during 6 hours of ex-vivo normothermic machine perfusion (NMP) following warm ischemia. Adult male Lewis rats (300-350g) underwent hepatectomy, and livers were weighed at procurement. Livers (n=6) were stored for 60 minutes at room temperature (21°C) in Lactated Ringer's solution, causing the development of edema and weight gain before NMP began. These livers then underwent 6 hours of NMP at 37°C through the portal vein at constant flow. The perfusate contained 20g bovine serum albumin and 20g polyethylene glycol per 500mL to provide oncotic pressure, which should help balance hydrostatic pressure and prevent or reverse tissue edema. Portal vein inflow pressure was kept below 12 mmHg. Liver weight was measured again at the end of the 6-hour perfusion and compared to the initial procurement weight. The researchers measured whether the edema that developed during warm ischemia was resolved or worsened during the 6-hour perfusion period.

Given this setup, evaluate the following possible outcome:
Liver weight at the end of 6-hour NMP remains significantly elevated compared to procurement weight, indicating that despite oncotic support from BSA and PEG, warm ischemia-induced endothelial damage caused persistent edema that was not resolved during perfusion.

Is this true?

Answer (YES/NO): NO